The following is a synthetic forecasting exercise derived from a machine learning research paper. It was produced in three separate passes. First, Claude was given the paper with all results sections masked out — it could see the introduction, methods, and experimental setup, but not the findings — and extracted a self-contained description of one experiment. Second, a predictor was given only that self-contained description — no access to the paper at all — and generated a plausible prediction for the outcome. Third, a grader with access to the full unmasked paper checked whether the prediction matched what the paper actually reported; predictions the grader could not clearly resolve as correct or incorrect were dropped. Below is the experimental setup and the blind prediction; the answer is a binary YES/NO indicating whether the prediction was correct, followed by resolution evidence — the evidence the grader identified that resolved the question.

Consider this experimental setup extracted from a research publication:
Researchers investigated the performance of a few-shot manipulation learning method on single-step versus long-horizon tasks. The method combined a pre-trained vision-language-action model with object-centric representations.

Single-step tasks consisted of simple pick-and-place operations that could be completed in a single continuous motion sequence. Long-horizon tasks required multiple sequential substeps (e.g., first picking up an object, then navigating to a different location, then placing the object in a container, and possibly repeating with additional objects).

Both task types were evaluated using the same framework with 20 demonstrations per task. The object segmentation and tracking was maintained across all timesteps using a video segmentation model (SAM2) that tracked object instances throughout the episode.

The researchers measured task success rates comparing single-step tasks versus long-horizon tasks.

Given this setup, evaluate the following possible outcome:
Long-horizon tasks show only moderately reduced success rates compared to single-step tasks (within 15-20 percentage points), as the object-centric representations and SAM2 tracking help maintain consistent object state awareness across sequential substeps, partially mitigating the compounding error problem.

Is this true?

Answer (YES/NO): YES